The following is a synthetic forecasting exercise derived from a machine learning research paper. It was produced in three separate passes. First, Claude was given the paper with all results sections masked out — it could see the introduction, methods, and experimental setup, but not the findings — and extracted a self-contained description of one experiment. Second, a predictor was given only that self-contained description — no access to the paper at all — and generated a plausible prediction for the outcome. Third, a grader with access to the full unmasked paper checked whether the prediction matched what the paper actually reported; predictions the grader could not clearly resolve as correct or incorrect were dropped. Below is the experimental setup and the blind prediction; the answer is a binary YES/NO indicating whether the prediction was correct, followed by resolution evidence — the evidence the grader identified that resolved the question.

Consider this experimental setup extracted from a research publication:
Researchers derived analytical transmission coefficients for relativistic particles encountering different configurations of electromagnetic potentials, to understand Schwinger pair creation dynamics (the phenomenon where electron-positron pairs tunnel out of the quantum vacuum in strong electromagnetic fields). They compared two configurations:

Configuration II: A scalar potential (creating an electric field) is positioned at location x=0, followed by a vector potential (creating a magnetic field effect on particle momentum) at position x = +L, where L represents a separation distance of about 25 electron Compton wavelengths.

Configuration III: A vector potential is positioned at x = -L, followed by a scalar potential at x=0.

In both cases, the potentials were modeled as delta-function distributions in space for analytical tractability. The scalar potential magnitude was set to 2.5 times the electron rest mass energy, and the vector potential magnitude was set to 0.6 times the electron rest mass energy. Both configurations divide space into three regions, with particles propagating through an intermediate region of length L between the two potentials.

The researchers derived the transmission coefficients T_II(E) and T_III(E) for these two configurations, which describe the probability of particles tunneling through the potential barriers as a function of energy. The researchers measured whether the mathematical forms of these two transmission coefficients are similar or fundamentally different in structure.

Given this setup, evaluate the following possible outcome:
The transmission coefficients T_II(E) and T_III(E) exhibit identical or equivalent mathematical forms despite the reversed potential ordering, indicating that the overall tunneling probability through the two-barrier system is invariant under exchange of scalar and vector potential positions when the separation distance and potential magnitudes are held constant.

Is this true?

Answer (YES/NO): NO